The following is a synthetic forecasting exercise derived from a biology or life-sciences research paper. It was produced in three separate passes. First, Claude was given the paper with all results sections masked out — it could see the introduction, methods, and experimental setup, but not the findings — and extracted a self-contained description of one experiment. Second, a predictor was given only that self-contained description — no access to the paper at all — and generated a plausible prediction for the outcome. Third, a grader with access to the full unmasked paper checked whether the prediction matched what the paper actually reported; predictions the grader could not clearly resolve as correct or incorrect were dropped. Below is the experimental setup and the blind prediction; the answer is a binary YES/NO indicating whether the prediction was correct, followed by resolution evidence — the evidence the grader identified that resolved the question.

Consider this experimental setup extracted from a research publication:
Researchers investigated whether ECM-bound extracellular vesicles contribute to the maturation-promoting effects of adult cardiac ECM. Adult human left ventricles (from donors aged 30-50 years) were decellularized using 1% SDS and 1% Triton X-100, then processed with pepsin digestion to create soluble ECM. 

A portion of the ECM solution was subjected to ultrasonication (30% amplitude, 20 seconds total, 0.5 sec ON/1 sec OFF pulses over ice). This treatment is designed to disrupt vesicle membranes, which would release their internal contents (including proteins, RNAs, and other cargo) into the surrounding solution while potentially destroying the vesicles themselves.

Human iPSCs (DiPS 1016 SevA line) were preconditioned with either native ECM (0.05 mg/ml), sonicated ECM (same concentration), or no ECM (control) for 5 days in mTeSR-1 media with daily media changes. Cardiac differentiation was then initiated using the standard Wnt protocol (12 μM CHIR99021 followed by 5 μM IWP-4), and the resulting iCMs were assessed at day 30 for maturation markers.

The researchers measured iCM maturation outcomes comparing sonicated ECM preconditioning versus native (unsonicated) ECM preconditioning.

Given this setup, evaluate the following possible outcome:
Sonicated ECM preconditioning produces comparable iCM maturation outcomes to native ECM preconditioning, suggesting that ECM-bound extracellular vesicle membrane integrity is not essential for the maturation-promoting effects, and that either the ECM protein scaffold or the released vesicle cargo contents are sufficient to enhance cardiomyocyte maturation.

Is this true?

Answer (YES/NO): YES